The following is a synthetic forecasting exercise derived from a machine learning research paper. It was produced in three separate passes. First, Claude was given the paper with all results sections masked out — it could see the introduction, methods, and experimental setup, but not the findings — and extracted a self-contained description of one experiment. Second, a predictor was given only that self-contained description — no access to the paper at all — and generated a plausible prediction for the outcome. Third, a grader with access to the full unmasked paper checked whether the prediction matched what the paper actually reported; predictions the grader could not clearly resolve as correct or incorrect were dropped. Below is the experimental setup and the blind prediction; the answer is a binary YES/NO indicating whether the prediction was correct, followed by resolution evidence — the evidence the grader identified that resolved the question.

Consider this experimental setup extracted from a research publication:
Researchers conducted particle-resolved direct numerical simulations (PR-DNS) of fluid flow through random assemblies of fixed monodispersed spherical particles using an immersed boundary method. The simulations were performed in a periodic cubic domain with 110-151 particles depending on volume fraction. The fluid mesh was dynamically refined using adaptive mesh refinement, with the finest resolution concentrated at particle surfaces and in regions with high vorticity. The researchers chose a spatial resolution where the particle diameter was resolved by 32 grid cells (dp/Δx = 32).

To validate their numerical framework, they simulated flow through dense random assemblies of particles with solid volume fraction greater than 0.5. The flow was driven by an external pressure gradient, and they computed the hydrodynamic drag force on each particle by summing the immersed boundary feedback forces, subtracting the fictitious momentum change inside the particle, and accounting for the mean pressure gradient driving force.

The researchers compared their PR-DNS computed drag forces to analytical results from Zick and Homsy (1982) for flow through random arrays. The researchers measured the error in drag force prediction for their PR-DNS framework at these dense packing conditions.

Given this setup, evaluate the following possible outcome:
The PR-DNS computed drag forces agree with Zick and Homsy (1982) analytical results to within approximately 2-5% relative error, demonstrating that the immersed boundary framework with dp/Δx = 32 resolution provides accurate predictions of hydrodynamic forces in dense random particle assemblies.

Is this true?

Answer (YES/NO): NO